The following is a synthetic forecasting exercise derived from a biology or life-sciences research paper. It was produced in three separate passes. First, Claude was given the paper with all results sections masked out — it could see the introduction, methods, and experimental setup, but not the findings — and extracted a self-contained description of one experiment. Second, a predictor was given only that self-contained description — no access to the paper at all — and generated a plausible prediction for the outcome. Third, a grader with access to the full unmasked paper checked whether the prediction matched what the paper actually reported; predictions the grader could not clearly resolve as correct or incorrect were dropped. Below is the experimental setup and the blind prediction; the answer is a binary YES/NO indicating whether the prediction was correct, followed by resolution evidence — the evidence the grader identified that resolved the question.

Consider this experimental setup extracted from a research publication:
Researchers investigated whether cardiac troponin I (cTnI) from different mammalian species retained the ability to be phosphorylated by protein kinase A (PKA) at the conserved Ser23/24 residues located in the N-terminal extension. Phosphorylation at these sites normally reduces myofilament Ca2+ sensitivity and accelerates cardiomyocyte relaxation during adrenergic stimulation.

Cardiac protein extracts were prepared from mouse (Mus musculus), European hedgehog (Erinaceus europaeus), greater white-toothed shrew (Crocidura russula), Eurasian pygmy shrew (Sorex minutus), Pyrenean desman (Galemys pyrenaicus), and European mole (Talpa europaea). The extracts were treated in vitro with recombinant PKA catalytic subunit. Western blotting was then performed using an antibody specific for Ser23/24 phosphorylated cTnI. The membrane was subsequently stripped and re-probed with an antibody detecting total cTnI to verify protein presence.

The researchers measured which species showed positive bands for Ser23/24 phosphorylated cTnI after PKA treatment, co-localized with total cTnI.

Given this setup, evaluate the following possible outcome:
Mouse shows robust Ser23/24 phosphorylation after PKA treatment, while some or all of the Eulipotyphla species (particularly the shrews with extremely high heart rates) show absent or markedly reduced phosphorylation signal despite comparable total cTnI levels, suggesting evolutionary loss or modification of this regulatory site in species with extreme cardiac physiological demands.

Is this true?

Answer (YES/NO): YES